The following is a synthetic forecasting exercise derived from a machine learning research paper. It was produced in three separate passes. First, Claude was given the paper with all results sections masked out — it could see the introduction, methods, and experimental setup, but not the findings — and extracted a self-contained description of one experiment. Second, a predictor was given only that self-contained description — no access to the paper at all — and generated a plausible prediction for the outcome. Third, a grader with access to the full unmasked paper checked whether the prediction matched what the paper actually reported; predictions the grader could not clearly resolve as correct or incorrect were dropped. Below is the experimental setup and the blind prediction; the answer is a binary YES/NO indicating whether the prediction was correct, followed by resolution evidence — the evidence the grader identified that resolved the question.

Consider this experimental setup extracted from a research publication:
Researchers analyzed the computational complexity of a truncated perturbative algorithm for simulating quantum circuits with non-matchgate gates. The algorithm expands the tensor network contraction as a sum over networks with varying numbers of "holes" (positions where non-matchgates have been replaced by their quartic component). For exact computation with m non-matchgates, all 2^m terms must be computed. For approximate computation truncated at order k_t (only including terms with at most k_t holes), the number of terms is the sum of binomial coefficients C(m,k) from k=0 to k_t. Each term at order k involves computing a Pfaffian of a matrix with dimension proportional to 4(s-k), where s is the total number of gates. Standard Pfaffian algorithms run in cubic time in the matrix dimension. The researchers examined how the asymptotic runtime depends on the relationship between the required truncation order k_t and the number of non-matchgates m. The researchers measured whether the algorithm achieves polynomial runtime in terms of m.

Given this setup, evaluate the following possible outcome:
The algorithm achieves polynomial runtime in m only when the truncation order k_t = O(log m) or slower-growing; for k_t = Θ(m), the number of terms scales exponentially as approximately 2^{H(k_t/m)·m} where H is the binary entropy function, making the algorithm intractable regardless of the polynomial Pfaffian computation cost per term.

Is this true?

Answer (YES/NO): NO